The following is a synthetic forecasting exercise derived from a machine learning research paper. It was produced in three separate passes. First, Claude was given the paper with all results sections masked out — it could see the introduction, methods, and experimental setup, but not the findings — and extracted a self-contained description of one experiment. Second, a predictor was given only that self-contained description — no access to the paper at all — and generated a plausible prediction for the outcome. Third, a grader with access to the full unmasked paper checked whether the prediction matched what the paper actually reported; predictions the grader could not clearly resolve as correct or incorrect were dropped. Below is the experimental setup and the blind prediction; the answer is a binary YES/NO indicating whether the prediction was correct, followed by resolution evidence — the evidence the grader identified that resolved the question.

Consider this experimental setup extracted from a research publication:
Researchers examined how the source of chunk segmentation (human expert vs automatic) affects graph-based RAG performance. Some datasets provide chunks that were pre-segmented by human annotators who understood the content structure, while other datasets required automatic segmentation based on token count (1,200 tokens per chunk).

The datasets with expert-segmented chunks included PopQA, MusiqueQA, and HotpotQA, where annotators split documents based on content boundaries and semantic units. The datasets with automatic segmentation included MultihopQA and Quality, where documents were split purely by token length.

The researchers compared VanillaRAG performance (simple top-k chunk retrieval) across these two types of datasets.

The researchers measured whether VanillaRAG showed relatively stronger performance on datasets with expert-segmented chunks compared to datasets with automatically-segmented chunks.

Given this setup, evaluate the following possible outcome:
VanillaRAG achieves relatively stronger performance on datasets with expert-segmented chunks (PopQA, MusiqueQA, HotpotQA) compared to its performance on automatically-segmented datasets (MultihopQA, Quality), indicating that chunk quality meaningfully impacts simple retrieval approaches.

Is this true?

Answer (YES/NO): YES